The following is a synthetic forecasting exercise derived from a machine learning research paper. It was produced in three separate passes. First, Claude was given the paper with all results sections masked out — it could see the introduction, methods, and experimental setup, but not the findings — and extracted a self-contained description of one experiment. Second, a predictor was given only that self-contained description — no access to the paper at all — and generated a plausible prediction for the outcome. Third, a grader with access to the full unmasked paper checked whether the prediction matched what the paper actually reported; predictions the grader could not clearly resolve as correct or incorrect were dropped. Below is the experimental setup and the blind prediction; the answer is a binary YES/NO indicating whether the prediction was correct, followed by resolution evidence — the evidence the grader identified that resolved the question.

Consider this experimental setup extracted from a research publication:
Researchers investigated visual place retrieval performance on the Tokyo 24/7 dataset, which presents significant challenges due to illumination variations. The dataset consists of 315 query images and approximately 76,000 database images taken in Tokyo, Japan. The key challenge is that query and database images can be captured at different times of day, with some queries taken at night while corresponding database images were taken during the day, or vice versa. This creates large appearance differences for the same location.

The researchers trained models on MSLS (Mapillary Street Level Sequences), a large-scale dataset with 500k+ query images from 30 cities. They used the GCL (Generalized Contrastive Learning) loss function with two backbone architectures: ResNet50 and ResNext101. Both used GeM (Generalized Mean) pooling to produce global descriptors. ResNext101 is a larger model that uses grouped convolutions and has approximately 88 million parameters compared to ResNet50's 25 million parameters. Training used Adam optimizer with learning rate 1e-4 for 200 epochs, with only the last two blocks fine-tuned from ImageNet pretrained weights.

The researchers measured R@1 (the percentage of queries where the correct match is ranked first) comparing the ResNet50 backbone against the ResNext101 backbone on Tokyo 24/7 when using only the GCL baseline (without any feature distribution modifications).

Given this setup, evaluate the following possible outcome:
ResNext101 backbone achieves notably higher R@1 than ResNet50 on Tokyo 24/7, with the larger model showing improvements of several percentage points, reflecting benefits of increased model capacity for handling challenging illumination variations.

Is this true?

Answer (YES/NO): NO